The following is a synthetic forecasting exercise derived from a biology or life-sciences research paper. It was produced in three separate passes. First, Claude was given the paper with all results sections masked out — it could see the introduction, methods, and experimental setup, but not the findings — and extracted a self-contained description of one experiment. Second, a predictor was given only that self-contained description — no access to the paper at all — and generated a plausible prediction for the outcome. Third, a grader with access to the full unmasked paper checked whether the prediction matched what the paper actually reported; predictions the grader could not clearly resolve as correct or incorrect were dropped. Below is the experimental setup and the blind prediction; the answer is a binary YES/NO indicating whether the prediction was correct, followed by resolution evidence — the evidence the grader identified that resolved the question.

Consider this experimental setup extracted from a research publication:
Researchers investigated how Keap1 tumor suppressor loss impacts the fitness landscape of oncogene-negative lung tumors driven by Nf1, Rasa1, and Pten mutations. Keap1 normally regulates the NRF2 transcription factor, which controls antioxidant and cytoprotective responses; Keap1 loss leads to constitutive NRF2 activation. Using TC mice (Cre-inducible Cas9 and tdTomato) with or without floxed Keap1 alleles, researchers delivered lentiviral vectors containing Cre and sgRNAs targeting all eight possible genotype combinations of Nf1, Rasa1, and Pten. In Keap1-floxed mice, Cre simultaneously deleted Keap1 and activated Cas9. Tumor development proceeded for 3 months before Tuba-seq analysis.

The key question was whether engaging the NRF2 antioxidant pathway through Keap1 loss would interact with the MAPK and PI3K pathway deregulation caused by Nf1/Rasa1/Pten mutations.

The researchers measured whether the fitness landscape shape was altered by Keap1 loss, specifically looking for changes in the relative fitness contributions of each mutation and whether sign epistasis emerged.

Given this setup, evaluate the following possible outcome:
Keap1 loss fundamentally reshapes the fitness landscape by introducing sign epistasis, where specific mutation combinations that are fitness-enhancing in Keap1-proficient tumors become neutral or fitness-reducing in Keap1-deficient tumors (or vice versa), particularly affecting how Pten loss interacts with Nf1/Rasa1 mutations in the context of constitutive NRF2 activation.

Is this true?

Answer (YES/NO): NO